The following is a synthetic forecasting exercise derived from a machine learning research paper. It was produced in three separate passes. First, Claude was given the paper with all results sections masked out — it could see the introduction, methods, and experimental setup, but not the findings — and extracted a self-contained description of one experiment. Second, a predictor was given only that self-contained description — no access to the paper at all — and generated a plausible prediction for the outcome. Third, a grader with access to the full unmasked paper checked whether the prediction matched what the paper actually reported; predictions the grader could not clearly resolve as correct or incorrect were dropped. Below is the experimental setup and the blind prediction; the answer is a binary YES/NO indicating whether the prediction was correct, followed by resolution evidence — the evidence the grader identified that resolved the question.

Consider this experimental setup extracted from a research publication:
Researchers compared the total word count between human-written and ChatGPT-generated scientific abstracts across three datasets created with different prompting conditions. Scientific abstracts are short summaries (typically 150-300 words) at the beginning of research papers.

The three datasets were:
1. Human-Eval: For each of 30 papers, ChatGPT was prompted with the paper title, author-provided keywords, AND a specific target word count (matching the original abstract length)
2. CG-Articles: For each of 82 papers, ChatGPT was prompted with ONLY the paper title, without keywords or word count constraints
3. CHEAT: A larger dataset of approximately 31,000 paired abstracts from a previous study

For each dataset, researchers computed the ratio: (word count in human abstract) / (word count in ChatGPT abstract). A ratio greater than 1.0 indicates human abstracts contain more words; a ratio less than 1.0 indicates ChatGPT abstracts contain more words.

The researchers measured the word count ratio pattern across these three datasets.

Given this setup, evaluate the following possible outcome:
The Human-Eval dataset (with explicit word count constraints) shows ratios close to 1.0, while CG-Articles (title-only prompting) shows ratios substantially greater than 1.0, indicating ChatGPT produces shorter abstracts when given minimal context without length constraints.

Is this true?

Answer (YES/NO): NO